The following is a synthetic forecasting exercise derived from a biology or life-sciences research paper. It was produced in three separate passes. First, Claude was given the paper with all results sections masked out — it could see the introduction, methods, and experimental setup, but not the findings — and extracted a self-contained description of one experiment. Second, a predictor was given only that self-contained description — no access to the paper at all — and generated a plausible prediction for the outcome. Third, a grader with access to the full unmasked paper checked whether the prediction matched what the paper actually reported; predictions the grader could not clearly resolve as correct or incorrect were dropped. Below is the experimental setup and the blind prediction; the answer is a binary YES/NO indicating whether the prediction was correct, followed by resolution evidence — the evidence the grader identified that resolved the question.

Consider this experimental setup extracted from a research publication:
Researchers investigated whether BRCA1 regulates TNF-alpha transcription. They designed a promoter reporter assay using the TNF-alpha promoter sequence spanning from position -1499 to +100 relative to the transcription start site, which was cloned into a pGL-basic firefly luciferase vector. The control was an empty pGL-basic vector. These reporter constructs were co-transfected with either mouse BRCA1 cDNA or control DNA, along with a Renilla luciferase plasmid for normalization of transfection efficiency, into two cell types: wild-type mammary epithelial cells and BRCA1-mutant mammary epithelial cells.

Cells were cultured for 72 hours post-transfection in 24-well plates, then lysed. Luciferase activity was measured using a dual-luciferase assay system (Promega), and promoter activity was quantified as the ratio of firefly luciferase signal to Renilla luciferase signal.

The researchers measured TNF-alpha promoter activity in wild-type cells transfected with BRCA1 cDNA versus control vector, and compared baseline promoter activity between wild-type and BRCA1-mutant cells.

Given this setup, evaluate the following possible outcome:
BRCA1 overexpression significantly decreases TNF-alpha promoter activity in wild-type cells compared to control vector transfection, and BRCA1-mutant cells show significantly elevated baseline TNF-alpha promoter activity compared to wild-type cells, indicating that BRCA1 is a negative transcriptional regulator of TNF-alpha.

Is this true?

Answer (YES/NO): NO